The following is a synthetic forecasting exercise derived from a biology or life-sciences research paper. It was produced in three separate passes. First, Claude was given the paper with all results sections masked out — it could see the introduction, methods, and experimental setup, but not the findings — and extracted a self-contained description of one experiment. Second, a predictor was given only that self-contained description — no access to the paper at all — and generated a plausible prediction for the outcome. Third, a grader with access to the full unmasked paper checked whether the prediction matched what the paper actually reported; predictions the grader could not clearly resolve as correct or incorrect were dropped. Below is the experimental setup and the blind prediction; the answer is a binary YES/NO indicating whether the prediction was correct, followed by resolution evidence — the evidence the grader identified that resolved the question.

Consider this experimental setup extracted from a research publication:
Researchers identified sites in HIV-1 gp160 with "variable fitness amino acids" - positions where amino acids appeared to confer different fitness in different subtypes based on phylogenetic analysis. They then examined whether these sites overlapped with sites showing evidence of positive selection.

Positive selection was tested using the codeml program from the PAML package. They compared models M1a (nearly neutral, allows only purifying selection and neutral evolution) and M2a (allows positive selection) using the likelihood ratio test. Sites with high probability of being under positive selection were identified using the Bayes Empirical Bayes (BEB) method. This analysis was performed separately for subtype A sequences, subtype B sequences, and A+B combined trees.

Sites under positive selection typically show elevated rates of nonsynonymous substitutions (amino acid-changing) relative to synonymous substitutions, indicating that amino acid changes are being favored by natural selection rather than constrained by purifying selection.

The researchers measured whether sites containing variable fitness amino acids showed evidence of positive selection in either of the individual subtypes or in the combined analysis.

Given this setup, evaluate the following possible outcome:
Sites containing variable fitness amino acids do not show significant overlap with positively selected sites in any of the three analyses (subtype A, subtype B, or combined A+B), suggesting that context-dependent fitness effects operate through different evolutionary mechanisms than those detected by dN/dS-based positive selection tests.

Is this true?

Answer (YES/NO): NO